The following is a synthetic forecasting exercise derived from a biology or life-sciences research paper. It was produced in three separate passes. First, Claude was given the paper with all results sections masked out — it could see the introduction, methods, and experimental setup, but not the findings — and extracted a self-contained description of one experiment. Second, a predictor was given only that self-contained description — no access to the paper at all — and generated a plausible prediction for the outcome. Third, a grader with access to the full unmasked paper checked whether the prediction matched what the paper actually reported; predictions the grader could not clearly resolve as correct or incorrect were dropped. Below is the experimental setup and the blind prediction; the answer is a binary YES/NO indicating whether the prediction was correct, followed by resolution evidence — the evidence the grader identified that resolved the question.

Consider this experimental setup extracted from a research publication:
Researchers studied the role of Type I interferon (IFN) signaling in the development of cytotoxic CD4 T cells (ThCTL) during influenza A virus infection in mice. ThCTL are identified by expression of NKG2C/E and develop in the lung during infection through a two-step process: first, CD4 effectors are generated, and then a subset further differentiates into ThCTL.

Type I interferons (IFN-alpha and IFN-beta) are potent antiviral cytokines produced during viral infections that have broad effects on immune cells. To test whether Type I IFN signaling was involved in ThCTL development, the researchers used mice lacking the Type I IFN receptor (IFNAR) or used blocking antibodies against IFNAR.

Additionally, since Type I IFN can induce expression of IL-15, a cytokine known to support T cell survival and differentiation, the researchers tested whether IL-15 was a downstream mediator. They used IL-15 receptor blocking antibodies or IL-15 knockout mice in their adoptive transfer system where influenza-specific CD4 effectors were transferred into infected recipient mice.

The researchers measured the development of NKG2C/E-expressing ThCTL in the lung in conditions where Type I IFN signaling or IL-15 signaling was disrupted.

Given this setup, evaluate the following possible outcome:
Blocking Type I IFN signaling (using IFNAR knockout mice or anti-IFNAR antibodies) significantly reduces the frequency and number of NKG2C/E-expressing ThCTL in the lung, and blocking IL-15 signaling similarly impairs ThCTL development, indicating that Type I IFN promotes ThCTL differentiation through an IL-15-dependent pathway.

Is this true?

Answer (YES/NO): YES